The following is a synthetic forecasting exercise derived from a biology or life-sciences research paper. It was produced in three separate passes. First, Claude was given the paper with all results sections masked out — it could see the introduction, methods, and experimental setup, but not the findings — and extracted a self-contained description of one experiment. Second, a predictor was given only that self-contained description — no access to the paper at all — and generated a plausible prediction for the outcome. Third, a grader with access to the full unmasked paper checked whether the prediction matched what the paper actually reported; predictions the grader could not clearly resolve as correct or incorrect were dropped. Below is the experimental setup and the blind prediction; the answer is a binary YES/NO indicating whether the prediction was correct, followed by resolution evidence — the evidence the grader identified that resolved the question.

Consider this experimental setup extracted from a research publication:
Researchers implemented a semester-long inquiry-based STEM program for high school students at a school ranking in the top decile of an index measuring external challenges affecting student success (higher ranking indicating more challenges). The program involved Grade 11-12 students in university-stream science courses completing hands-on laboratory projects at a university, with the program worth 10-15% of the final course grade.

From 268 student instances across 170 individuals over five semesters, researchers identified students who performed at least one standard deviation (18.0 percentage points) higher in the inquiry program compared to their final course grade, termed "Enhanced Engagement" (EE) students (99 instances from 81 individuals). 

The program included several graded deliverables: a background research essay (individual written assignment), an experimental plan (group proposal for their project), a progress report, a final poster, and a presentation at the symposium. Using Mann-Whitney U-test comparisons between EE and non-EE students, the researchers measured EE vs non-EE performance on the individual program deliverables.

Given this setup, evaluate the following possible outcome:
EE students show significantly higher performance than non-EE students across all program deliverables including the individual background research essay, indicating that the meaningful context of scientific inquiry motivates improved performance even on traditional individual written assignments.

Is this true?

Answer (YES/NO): NO